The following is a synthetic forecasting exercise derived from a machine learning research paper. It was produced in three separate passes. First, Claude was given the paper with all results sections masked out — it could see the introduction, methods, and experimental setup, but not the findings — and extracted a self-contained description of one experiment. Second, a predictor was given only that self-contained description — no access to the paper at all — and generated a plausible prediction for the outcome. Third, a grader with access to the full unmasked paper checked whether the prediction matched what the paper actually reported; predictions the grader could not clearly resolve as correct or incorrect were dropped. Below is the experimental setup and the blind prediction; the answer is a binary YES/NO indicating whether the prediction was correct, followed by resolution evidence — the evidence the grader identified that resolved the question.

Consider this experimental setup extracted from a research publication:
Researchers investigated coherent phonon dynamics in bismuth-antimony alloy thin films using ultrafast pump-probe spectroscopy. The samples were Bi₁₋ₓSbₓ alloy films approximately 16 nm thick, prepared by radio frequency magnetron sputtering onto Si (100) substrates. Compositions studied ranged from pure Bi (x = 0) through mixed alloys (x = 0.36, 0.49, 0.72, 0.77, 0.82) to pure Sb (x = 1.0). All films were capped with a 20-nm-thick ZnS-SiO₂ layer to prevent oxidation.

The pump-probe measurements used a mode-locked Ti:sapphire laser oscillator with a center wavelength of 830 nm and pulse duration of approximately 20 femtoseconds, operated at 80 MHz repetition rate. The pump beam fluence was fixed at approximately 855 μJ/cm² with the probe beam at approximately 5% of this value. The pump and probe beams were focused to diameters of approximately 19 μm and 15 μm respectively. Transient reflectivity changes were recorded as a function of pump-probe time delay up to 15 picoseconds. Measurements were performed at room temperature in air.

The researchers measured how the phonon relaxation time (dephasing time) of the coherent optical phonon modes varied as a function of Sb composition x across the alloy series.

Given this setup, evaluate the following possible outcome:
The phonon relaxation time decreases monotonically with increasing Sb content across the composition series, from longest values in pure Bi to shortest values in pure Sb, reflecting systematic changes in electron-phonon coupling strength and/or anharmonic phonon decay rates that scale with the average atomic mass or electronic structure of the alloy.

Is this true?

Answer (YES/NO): NO